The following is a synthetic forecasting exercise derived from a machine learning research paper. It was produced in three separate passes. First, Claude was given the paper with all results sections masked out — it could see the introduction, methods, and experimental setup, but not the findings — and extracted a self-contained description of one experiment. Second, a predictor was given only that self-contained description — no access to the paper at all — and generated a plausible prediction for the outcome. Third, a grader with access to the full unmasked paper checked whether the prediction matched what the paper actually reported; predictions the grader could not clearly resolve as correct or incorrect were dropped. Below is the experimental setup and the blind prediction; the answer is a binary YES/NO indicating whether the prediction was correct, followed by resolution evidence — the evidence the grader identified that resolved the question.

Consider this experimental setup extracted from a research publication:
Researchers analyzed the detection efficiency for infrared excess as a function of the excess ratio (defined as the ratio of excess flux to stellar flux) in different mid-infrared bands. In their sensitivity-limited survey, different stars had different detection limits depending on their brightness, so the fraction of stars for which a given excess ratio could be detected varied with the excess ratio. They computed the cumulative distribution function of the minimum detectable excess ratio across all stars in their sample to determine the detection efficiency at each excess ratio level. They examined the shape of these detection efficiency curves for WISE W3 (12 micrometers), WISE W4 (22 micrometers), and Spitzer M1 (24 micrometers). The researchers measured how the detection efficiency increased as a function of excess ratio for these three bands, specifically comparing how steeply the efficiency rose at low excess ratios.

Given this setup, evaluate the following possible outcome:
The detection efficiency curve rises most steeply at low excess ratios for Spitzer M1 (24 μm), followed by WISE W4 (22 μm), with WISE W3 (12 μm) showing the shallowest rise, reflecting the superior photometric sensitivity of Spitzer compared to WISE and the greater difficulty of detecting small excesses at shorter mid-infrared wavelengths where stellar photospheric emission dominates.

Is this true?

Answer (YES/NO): NO